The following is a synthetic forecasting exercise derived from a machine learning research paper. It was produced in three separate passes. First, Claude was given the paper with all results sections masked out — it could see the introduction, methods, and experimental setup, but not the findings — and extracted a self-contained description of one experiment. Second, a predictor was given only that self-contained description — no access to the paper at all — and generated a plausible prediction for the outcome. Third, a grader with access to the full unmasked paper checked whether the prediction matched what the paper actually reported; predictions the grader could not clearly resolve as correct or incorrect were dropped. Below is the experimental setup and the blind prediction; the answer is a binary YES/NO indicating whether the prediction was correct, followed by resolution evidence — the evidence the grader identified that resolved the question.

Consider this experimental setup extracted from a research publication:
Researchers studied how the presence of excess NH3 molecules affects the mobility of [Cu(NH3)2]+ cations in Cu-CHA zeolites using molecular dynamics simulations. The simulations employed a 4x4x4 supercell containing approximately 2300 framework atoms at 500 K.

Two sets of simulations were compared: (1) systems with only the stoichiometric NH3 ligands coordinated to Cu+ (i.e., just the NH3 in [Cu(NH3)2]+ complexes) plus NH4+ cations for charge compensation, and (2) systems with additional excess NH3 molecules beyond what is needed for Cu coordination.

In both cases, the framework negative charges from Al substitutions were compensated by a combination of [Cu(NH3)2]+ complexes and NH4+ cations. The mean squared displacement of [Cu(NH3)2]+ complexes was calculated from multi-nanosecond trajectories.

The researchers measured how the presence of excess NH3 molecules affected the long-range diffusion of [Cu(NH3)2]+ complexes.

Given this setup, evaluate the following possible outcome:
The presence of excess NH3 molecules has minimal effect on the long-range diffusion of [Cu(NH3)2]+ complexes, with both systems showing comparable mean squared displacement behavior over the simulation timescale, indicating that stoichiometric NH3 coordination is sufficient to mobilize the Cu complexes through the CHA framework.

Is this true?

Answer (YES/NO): NO